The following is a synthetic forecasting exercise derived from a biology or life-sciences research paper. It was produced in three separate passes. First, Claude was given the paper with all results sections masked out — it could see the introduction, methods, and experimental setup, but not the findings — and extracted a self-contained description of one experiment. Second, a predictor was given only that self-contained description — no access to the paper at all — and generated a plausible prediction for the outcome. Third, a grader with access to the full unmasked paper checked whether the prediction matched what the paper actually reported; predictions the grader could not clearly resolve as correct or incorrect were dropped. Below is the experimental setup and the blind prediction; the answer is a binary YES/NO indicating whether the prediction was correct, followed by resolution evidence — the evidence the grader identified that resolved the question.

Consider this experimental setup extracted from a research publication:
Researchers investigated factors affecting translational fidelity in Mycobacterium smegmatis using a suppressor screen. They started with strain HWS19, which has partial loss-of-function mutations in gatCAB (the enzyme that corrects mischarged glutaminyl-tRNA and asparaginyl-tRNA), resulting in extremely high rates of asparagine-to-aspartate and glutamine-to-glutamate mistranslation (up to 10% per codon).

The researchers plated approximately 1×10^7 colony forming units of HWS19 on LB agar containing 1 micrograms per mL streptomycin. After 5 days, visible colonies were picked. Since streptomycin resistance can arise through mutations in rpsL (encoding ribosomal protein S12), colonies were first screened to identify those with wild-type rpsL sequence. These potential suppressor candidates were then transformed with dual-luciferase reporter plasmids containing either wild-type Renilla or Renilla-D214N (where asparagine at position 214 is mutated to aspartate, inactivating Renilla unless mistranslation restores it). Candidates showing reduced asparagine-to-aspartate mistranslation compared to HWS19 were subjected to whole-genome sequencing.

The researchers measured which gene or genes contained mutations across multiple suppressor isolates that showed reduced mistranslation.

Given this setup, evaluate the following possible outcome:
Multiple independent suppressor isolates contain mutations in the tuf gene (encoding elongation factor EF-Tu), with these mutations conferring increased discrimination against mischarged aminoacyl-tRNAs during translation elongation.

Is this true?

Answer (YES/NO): NO